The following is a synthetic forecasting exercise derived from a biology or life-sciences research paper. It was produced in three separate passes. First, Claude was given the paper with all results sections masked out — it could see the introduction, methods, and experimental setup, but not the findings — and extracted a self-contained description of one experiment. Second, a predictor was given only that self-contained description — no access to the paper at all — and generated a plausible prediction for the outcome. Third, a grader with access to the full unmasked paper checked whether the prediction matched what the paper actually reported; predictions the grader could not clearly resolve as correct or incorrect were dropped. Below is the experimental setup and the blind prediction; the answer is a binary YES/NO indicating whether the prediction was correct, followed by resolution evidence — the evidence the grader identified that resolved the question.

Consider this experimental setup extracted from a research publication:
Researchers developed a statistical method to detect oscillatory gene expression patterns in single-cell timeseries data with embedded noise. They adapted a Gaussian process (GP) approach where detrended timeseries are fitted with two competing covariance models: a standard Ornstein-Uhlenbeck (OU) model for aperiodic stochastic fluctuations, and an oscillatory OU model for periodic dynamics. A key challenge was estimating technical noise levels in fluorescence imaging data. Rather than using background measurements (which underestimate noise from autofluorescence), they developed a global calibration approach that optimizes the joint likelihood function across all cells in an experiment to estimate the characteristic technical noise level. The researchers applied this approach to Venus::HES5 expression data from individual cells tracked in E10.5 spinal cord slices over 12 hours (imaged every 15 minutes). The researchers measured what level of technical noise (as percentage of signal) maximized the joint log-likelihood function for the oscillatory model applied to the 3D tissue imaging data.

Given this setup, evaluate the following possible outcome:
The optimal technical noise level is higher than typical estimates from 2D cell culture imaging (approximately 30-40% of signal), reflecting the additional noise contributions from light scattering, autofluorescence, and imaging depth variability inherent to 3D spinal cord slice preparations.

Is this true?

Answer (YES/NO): NO